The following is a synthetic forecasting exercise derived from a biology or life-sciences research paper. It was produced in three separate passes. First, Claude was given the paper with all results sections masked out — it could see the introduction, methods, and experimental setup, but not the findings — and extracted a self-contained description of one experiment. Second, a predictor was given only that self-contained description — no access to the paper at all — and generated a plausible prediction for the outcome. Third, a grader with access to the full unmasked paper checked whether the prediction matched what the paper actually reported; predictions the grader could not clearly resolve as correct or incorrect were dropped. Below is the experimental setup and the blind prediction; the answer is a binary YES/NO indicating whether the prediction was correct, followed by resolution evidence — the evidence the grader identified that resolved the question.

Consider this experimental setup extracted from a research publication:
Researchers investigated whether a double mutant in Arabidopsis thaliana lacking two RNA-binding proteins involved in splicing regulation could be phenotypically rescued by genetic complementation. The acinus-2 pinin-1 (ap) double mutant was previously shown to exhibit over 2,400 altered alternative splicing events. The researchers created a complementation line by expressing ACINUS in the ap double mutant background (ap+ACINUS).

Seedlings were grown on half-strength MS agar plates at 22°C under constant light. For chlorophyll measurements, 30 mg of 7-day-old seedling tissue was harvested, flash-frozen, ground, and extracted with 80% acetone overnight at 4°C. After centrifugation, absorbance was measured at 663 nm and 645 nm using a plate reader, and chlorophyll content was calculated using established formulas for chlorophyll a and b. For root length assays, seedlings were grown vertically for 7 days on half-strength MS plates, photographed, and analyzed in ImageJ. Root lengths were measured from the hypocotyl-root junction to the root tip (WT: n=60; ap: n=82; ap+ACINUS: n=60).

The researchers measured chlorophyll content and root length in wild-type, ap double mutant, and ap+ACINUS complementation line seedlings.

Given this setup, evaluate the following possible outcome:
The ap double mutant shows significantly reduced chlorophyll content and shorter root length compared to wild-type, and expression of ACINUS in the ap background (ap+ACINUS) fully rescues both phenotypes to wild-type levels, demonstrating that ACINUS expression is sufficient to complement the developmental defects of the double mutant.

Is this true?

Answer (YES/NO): YES